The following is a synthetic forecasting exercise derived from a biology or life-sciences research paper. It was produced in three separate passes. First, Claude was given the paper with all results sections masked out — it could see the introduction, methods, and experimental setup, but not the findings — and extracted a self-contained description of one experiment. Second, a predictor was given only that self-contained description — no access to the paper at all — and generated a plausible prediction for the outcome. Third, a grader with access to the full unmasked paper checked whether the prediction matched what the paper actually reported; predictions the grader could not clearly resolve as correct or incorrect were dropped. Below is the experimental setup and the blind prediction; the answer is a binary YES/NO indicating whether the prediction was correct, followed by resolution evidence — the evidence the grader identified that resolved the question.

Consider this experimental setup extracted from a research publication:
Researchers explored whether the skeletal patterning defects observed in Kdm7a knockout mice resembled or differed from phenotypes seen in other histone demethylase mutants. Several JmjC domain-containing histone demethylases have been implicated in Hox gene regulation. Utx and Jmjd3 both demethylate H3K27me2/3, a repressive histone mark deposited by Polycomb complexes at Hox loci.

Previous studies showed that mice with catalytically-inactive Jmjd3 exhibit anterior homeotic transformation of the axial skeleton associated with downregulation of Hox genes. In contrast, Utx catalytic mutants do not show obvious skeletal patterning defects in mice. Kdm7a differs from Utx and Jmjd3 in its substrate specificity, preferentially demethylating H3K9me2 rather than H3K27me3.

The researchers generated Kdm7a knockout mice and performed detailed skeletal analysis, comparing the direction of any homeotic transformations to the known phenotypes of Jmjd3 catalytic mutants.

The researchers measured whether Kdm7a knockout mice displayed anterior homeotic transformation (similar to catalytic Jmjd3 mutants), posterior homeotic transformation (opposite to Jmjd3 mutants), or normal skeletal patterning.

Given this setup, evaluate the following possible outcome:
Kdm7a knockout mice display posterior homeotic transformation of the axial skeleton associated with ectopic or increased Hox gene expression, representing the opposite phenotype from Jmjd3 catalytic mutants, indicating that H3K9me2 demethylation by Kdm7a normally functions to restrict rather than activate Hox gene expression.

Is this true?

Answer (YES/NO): NO